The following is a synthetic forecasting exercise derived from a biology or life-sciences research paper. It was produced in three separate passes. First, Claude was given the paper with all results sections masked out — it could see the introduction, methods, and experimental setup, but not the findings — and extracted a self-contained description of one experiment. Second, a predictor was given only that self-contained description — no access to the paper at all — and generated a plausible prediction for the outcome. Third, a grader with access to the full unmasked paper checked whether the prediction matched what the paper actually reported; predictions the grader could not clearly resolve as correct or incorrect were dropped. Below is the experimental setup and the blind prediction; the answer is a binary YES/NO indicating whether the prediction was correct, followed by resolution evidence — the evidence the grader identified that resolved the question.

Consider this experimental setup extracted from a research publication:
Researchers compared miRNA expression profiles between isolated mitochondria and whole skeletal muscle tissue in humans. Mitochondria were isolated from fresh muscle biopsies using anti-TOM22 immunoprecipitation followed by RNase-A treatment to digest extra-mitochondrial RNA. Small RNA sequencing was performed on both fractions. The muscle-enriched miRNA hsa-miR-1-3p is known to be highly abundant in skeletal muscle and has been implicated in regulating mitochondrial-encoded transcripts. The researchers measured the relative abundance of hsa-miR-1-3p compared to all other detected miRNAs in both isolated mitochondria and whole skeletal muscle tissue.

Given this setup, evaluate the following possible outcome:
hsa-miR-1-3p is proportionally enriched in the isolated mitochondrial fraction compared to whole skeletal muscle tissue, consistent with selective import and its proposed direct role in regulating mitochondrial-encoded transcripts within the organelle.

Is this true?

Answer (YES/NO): NO